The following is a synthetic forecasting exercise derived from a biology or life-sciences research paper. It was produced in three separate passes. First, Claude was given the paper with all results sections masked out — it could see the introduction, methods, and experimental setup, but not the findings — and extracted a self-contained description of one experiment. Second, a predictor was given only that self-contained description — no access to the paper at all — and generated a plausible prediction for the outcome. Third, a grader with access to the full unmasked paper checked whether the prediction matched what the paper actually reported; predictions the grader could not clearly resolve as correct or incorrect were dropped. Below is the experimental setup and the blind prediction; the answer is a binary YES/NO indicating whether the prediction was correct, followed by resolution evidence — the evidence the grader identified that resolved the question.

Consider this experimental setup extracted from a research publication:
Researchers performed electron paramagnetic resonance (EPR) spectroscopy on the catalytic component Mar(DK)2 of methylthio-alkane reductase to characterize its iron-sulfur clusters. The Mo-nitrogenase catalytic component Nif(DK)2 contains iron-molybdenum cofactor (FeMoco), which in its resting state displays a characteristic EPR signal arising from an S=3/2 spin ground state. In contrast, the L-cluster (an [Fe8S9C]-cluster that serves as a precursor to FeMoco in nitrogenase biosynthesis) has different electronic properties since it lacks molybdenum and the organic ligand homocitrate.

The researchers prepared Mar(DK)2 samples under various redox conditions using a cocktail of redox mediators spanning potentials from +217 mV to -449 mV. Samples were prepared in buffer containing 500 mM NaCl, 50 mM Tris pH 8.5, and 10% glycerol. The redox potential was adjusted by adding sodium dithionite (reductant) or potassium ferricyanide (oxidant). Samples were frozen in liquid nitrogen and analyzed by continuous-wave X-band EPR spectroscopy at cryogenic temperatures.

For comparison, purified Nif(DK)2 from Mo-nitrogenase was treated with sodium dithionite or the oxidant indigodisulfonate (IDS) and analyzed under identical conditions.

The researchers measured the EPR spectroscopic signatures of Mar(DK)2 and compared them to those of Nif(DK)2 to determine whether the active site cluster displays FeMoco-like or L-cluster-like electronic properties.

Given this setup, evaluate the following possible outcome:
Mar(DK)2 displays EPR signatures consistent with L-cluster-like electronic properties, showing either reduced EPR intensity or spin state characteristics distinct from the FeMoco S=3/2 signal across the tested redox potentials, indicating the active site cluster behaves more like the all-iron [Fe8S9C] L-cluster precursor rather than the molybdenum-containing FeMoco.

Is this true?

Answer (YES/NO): YES